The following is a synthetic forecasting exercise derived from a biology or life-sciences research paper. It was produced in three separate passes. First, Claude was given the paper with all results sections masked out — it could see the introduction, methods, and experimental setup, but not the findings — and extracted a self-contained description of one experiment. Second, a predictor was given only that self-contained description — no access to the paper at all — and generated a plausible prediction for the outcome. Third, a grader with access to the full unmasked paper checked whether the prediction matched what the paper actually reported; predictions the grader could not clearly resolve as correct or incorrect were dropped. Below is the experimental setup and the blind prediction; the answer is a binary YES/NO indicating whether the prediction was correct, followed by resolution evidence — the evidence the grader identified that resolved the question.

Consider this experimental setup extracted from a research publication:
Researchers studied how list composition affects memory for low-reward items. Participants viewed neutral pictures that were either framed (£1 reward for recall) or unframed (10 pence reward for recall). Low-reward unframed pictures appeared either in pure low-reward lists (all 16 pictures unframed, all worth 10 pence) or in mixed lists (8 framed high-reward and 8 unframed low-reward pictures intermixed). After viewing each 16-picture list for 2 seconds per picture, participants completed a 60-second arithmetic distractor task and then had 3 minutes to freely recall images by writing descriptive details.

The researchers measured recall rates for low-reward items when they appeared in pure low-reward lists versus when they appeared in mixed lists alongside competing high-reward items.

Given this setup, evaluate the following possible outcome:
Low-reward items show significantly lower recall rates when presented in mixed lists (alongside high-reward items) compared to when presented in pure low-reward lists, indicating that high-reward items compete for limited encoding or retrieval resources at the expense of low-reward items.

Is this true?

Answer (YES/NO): YES